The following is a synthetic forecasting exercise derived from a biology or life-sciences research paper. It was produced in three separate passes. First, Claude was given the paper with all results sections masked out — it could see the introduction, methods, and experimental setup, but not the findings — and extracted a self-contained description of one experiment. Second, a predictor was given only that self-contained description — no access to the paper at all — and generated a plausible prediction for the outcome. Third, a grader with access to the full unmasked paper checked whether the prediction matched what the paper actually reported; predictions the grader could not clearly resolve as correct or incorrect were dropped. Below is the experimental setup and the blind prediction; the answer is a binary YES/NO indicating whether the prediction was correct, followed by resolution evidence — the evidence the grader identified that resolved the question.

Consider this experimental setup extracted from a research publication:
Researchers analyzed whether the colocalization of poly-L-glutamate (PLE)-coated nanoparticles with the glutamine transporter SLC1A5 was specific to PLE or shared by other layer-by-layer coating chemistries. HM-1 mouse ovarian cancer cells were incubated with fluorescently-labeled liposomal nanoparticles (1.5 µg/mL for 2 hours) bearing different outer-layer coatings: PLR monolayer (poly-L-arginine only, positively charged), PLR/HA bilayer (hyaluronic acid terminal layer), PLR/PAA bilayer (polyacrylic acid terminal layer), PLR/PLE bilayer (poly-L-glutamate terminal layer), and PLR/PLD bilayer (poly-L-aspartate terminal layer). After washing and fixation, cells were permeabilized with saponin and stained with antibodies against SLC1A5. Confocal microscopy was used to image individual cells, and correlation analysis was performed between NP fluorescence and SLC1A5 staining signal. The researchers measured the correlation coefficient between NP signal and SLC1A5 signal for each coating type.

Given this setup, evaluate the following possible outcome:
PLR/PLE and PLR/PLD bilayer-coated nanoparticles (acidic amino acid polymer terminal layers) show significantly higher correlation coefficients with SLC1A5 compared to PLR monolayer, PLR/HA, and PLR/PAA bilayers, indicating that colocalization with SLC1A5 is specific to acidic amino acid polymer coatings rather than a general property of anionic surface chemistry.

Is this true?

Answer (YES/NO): YES